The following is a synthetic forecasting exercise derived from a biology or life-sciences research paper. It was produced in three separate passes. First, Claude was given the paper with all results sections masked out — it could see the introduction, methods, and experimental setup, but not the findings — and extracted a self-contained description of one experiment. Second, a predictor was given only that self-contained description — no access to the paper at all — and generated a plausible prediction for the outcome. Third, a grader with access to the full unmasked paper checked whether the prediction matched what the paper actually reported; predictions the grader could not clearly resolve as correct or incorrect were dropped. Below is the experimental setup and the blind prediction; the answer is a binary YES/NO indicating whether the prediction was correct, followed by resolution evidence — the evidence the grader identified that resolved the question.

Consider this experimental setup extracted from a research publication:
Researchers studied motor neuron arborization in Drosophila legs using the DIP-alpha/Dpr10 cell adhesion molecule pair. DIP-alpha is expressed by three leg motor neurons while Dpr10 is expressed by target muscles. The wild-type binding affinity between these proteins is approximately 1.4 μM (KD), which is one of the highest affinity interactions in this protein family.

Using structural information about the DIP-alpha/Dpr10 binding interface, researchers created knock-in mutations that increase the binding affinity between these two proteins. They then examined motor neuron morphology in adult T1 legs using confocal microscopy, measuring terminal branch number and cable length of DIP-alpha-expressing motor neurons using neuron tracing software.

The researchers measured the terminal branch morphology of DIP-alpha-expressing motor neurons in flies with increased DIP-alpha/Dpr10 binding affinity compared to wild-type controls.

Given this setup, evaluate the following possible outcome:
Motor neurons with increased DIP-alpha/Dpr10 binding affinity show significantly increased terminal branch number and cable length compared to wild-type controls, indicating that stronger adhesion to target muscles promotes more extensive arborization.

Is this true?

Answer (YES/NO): NO